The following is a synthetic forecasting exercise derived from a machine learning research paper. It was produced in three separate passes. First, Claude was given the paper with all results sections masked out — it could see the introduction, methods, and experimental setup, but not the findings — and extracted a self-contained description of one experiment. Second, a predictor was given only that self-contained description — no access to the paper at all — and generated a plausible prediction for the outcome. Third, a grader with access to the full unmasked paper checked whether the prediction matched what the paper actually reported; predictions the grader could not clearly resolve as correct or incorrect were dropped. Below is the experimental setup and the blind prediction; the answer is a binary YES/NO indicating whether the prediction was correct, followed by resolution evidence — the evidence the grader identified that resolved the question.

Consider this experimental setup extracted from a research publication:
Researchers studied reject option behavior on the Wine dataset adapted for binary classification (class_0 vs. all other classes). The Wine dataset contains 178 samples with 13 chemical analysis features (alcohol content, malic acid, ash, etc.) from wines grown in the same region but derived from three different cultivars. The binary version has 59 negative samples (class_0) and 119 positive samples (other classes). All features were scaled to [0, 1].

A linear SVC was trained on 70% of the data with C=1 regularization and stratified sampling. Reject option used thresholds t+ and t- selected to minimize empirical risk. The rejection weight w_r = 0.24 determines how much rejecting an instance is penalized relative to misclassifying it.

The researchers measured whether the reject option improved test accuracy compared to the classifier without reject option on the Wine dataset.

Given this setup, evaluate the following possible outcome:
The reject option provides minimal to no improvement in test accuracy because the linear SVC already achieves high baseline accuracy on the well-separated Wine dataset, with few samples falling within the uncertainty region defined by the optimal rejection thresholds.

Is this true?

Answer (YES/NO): YES